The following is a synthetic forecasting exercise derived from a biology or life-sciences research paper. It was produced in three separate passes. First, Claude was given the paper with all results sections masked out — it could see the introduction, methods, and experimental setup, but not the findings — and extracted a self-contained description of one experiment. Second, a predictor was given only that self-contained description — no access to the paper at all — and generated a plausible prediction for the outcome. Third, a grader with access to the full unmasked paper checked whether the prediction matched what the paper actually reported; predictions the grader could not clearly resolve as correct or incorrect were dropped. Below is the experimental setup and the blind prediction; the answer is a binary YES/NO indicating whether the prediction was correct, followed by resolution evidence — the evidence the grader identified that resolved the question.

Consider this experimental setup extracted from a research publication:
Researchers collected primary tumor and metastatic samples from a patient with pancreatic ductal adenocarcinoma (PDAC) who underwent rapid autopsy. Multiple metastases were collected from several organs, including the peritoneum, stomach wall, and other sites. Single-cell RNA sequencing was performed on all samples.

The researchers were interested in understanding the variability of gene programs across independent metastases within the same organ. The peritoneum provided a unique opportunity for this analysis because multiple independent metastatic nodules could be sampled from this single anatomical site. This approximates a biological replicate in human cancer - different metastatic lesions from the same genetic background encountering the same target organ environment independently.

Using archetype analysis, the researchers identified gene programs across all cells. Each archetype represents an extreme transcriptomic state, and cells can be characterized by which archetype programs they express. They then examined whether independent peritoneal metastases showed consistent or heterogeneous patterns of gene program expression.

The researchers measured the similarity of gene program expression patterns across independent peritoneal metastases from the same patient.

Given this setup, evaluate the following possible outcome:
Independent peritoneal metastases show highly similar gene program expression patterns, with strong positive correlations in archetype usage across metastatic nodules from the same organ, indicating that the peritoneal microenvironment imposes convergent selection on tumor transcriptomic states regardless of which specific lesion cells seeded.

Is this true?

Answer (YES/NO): NO